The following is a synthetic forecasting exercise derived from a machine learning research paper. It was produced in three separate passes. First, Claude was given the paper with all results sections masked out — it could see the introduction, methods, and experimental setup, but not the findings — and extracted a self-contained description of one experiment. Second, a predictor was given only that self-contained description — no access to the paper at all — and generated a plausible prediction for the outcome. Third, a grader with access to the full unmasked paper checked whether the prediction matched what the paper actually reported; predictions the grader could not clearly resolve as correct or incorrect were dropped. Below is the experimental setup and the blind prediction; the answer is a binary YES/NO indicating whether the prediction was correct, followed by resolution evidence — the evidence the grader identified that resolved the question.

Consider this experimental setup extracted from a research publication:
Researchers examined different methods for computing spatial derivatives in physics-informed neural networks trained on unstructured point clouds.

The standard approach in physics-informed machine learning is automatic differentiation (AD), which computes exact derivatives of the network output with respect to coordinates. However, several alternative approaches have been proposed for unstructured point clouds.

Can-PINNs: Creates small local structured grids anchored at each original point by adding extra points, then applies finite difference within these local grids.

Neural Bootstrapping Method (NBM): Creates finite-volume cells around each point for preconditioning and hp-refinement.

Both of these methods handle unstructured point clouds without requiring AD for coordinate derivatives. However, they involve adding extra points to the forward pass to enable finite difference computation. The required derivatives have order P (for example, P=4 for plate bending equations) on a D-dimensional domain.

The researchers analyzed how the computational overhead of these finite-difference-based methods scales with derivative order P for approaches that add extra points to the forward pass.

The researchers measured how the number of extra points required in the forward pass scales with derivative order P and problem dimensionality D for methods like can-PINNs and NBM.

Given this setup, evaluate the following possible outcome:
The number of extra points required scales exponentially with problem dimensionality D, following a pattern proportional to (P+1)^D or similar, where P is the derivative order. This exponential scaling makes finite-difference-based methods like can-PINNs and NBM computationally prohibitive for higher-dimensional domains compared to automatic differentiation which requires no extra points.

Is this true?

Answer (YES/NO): YES